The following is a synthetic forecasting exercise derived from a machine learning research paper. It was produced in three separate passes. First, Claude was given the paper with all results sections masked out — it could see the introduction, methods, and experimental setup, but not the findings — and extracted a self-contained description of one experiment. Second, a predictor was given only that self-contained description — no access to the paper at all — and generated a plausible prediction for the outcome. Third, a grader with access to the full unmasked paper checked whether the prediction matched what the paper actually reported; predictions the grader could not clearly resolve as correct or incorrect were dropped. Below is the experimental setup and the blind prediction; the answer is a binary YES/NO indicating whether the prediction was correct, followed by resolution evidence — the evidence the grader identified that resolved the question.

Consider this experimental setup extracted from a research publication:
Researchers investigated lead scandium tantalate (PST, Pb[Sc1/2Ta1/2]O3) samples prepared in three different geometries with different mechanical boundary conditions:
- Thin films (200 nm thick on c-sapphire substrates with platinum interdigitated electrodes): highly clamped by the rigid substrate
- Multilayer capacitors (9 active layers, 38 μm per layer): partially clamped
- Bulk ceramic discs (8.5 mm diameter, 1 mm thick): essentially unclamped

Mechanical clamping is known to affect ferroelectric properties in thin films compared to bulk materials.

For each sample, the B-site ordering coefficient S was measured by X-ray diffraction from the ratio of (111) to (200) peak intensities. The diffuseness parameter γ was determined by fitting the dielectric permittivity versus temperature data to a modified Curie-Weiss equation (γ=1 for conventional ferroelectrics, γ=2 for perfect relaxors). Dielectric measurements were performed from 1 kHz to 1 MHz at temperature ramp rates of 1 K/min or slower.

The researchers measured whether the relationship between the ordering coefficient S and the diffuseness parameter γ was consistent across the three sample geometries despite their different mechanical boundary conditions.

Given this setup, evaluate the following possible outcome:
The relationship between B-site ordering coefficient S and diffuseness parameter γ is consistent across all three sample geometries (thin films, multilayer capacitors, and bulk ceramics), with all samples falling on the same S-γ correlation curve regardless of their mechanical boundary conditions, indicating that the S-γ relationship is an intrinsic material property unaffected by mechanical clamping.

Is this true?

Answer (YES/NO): YES